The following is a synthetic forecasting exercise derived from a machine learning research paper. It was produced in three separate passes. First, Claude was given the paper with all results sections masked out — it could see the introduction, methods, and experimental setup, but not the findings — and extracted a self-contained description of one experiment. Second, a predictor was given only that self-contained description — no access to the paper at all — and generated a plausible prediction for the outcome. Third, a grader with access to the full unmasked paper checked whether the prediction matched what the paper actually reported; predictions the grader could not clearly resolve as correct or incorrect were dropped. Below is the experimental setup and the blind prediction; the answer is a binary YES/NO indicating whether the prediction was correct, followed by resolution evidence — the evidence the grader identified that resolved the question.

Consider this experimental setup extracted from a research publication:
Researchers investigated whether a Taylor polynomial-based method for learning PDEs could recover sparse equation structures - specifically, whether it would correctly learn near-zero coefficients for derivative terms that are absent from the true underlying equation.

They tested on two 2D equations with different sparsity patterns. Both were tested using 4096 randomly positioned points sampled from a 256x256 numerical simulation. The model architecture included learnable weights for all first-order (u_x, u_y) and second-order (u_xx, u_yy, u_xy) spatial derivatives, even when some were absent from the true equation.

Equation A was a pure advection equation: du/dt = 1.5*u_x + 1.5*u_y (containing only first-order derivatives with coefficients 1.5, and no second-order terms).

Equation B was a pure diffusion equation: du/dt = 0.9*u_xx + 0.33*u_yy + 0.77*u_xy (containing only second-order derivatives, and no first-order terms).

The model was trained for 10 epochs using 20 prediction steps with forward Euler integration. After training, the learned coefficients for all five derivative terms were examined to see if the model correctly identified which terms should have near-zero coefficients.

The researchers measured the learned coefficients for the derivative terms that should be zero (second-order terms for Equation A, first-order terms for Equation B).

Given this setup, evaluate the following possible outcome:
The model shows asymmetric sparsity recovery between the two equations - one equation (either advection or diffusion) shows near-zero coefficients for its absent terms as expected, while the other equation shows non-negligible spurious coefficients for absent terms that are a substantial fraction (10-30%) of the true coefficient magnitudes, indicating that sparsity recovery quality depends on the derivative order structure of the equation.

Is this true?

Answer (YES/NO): NO